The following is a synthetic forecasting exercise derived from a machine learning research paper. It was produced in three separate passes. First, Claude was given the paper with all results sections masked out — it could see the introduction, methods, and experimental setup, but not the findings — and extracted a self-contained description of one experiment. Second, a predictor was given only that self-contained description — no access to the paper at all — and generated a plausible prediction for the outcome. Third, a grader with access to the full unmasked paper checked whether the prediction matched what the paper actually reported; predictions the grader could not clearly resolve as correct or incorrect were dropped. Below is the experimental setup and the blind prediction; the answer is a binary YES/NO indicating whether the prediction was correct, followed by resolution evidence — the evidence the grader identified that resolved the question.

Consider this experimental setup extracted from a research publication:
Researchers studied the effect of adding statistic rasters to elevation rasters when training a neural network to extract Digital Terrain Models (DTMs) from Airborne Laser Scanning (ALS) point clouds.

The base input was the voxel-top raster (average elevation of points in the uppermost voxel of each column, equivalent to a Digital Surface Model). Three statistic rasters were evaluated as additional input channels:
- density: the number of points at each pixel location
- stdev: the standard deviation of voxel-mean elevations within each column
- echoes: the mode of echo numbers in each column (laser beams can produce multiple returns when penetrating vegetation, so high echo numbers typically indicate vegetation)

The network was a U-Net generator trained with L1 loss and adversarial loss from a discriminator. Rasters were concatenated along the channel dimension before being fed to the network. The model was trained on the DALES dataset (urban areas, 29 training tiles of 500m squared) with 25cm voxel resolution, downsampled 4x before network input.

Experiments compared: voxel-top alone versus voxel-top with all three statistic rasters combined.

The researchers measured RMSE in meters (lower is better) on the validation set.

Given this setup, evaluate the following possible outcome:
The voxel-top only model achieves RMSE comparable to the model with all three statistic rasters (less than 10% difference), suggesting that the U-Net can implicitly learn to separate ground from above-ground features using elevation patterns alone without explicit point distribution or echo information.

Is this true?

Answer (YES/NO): NO